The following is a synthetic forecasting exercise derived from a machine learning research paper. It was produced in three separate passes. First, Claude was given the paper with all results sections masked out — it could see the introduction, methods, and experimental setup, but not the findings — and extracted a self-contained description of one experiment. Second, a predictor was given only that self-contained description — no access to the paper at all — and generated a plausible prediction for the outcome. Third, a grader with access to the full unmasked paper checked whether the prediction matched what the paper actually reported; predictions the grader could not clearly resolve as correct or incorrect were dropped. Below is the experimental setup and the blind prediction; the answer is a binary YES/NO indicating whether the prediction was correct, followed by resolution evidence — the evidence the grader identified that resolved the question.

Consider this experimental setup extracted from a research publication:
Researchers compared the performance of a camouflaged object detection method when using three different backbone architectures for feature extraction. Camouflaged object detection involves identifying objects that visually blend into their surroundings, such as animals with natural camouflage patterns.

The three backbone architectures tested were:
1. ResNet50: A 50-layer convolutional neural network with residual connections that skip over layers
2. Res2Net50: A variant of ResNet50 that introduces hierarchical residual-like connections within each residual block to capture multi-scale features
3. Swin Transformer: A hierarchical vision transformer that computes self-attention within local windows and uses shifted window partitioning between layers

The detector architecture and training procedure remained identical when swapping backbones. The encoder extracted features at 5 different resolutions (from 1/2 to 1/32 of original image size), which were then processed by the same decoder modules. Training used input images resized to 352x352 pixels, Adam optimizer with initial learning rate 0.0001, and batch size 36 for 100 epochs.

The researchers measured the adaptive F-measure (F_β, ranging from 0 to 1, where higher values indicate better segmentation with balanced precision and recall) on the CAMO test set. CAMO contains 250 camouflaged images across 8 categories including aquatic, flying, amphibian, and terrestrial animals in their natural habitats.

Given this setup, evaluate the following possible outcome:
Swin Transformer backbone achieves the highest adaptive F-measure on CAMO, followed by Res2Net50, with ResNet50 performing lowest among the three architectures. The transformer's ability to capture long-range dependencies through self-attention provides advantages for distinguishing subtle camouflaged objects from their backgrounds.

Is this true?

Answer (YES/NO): YES